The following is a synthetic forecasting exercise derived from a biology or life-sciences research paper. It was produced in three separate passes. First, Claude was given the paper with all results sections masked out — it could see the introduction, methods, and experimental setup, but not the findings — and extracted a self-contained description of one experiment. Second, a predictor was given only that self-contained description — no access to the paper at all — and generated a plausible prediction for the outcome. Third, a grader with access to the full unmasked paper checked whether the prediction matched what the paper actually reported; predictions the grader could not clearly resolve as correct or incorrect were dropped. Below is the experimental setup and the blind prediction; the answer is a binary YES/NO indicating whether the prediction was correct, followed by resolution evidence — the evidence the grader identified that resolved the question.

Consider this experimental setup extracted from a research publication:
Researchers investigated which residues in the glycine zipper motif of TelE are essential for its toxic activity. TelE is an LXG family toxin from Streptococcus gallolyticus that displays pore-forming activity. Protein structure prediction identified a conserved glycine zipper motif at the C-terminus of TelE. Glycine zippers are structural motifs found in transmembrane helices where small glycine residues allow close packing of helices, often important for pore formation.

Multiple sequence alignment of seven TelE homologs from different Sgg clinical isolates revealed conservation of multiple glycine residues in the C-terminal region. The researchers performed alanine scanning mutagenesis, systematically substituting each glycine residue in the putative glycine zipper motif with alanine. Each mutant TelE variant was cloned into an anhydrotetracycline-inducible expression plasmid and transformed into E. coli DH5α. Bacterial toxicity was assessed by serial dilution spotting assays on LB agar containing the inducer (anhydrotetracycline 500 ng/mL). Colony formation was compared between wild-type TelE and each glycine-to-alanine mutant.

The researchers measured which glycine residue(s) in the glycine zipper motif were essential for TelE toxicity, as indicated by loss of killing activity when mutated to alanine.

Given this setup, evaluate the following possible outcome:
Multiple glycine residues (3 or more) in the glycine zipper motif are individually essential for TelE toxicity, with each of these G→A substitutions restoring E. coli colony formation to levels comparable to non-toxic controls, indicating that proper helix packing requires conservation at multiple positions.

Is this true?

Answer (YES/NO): NO